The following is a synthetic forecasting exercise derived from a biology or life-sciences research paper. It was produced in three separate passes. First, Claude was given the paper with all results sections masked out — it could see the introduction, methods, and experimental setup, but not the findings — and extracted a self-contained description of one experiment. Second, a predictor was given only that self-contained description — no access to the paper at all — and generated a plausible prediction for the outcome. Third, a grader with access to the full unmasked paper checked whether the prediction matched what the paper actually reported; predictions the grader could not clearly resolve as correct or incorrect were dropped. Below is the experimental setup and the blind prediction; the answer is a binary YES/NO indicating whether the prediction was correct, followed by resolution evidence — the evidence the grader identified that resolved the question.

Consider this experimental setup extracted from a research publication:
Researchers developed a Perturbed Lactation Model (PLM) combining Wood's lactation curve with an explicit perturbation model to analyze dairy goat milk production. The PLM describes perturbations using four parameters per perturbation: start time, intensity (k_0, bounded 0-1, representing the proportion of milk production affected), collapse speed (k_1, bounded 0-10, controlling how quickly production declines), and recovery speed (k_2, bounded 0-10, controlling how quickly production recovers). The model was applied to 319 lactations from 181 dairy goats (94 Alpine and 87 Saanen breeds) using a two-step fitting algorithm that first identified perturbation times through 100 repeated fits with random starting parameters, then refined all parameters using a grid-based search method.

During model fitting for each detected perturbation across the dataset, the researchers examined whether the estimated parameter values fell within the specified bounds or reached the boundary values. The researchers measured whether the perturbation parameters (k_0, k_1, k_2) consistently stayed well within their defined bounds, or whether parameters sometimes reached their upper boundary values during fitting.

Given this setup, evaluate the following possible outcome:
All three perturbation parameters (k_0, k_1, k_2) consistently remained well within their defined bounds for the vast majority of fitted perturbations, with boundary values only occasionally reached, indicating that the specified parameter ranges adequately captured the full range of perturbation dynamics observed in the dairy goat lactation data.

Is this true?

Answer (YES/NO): NO